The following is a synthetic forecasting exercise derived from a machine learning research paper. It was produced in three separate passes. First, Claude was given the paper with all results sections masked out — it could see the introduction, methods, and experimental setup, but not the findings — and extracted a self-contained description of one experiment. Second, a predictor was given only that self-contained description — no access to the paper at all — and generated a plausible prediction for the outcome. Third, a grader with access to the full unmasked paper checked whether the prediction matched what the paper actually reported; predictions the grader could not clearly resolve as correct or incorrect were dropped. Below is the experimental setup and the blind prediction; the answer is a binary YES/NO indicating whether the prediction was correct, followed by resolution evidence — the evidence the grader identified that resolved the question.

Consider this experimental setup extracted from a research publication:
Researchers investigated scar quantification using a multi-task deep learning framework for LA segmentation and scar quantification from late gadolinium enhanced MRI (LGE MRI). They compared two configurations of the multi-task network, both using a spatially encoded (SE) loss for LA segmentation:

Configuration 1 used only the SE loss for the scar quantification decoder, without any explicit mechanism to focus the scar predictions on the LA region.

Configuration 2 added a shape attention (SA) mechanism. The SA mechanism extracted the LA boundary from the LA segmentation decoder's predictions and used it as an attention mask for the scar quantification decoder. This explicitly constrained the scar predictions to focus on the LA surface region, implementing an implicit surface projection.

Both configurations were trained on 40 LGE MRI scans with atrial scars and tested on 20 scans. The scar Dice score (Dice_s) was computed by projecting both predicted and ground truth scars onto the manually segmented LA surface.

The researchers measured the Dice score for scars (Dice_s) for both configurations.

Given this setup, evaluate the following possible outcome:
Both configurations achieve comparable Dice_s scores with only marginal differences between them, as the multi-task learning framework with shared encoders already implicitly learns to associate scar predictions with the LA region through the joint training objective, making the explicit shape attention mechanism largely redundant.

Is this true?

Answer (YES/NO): NO